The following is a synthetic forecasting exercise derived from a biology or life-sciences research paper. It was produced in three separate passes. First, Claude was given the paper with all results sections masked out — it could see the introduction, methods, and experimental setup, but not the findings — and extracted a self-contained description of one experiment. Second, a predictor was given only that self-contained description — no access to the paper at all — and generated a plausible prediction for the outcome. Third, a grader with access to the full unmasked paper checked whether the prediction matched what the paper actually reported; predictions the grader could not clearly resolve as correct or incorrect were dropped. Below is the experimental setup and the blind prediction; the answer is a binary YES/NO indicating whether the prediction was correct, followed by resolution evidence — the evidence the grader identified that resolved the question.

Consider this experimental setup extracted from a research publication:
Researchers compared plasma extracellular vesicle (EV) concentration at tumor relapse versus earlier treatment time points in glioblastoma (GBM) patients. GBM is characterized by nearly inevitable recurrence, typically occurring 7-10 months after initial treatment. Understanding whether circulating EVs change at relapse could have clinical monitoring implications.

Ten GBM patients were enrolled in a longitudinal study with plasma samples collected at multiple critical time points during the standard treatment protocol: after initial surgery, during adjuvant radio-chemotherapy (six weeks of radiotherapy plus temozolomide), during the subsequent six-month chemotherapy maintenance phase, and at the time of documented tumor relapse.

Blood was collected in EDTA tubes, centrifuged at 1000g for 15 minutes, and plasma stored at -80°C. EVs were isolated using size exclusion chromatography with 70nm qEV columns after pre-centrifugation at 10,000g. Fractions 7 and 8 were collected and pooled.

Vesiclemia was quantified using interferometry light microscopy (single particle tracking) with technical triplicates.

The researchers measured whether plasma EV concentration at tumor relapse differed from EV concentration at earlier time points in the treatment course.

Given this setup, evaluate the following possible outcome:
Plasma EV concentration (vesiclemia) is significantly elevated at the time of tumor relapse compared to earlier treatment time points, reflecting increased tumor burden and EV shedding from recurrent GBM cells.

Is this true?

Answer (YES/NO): YES